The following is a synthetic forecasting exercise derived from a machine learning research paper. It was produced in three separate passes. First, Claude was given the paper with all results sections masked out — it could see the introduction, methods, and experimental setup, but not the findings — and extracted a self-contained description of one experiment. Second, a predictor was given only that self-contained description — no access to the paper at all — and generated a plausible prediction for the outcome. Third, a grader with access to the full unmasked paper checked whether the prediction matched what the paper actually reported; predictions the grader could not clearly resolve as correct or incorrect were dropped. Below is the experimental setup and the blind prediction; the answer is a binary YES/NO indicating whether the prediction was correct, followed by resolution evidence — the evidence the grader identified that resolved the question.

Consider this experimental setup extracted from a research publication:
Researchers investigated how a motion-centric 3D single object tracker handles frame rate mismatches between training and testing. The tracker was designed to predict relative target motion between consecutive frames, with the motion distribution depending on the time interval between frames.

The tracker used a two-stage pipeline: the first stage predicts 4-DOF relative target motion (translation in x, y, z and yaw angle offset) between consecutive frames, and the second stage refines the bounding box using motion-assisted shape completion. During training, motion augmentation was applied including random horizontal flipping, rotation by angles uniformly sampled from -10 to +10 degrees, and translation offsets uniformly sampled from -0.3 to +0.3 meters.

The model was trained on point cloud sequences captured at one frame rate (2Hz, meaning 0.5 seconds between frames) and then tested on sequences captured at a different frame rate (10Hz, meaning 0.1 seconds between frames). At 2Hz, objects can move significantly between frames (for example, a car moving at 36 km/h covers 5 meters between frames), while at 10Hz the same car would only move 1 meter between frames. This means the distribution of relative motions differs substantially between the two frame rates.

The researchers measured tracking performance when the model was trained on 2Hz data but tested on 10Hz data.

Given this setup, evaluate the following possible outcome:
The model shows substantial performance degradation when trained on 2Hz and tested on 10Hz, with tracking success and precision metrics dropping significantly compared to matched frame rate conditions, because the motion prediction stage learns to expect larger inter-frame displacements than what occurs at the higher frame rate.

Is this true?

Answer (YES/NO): YES